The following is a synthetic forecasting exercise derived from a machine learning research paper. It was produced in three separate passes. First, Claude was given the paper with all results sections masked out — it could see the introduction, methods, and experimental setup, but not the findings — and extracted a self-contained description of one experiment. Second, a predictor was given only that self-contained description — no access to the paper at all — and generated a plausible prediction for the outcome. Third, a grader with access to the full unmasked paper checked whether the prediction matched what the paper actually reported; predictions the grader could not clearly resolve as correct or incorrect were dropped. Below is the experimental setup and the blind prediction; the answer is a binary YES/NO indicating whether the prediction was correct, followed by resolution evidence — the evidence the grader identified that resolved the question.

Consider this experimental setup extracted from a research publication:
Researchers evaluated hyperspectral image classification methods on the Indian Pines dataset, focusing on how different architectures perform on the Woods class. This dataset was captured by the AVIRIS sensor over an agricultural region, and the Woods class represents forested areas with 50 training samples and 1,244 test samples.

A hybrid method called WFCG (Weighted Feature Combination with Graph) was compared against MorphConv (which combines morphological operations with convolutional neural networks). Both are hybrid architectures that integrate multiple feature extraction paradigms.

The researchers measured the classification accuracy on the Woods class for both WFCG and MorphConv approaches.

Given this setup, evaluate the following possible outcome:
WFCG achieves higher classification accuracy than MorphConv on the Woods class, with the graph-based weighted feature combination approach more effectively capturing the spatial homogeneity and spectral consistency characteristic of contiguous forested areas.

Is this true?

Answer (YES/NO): YES